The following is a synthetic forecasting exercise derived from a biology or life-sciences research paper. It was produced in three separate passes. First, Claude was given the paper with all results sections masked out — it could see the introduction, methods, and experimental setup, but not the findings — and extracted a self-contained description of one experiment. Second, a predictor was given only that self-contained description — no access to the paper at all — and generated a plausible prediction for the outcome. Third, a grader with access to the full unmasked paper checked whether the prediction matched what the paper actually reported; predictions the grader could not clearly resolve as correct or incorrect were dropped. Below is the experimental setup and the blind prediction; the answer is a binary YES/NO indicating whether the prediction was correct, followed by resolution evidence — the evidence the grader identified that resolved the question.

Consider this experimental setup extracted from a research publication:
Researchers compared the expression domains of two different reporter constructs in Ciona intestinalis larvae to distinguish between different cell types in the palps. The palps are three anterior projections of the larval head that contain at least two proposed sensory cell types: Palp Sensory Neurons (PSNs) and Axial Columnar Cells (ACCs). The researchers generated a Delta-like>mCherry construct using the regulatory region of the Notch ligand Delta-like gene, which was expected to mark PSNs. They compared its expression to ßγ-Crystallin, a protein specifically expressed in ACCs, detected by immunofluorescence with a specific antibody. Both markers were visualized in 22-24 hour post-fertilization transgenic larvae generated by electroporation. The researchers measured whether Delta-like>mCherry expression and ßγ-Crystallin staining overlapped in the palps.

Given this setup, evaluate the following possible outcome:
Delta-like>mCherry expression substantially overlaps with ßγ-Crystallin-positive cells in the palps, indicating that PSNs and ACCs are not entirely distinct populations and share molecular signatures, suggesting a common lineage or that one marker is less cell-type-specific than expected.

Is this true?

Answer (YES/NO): NO